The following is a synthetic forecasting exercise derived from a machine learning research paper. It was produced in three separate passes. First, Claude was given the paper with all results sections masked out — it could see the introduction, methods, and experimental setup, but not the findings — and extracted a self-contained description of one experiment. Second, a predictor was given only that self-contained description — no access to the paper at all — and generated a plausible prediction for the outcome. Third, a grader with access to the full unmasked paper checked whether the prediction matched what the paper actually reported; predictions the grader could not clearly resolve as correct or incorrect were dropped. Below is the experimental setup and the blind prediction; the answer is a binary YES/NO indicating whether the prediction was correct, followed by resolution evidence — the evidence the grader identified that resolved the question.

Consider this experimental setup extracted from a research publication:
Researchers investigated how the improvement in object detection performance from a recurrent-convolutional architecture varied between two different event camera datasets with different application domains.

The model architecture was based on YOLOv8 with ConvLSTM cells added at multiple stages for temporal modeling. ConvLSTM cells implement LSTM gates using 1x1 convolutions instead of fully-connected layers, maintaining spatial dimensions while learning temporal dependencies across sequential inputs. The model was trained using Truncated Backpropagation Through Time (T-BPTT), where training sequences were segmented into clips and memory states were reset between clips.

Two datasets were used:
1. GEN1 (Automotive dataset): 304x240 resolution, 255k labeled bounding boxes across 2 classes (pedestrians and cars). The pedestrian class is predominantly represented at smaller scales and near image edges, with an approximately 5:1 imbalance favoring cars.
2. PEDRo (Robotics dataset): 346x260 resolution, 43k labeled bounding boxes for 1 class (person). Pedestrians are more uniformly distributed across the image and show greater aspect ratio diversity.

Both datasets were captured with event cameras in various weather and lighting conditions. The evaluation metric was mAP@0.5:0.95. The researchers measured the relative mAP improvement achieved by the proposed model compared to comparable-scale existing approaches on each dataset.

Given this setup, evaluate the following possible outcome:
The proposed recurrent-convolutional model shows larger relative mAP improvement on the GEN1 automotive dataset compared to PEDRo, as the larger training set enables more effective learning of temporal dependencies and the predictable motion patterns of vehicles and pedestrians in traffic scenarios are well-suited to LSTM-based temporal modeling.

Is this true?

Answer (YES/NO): NO